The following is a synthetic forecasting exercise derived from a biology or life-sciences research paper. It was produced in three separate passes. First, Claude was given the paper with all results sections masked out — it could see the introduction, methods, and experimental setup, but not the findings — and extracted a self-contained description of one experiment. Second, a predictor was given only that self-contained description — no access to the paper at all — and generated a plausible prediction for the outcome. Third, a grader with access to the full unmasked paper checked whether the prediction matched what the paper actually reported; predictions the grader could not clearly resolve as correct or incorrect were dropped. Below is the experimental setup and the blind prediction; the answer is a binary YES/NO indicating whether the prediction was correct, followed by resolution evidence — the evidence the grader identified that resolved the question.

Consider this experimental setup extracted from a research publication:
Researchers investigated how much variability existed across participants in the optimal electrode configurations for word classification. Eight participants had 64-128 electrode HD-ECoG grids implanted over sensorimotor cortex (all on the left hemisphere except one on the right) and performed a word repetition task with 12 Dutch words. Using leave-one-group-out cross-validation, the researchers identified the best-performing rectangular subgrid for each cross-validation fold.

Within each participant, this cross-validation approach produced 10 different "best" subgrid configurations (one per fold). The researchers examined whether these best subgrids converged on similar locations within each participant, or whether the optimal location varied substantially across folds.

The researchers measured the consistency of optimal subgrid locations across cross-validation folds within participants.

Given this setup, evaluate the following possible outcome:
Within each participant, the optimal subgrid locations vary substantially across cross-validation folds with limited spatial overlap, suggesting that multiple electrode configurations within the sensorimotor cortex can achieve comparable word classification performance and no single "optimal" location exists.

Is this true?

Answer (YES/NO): NO